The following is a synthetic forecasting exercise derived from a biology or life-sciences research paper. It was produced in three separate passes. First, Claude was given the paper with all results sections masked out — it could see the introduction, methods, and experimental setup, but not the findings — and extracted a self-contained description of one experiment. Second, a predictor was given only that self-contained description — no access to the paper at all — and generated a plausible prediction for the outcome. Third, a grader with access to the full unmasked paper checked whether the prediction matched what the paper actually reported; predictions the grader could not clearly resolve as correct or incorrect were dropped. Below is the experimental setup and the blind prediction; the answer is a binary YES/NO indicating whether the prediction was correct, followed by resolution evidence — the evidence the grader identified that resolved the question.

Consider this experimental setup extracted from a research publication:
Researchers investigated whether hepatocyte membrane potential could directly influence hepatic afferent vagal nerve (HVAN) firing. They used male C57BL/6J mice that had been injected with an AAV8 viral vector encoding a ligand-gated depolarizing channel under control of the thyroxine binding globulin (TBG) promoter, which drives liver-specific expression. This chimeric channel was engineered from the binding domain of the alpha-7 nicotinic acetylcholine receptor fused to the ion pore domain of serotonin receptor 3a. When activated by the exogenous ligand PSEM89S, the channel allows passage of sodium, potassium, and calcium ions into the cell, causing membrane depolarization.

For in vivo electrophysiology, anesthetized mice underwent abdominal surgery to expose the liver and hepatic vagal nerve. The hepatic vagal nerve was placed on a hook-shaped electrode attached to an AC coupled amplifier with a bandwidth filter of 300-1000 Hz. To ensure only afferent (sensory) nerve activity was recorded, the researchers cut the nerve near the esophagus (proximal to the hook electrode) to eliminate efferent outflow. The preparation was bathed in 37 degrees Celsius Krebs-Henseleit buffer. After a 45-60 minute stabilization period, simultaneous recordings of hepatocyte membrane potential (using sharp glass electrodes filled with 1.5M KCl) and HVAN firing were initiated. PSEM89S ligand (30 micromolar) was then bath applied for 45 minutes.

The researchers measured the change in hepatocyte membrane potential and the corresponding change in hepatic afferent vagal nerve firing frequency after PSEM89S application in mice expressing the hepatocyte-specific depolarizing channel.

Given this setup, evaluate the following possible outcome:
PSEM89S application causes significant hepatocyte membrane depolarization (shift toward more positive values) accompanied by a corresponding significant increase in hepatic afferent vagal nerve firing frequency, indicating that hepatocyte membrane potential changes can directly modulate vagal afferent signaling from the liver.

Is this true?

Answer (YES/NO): NO